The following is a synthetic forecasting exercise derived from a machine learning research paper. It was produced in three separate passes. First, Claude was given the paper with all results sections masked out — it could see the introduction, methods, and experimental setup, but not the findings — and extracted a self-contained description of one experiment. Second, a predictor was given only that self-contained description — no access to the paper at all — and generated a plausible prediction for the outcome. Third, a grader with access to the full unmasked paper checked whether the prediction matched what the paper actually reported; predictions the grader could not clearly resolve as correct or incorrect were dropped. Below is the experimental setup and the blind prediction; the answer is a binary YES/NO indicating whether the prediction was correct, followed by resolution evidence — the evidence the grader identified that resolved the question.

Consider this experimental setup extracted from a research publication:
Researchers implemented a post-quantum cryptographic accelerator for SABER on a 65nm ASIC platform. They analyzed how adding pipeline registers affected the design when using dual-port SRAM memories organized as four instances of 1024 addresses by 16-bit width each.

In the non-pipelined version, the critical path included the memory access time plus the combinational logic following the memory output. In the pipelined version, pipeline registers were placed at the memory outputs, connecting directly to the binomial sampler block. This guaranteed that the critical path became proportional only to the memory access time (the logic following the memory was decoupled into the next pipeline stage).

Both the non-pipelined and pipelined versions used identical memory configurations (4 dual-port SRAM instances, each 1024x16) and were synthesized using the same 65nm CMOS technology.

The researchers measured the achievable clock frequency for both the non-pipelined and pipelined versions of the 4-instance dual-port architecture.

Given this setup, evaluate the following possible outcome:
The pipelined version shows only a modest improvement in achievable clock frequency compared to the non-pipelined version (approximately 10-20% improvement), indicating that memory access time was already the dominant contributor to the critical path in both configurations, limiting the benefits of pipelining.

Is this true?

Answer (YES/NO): NO